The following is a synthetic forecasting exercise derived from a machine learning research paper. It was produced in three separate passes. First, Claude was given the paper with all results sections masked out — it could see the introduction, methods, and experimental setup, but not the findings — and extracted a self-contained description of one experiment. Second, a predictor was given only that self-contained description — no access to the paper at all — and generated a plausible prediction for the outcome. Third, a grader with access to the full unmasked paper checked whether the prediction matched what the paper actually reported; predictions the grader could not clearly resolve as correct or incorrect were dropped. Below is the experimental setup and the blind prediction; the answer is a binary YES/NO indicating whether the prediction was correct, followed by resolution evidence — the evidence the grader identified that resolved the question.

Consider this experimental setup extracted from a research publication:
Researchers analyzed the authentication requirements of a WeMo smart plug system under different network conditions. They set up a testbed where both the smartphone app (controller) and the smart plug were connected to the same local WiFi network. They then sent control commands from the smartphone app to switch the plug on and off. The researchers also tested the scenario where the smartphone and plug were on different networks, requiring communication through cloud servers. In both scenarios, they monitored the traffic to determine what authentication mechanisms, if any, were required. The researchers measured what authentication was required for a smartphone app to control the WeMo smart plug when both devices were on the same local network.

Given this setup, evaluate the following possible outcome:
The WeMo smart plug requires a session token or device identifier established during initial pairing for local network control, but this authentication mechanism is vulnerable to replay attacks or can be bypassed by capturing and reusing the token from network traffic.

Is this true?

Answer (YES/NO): NO